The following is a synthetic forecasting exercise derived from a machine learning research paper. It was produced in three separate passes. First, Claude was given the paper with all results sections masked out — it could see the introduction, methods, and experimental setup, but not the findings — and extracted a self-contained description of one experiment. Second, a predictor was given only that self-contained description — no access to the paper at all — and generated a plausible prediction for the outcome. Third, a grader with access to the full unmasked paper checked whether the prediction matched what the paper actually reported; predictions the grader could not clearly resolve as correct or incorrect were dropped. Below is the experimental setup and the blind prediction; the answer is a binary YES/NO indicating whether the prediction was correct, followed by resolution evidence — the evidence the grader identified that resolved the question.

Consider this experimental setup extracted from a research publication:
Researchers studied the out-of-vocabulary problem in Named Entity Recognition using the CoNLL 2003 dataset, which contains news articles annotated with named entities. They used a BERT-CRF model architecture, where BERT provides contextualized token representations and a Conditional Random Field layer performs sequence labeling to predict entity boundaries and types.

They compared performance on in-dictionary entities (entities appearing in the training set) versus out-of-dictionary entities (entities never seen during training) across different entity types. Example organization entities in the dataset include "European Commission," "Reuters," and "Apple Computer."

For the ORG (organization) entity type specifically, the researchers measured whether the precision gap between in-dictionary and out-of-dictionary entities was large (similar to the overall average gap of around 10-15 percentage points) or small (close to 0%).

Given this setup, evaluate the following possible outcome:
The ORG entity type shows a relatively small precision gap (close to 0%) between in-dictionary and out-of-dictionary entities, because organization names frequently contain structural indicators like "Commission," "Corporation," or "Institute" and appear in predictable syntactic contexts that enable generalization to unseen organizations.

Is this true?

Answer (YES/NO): YES